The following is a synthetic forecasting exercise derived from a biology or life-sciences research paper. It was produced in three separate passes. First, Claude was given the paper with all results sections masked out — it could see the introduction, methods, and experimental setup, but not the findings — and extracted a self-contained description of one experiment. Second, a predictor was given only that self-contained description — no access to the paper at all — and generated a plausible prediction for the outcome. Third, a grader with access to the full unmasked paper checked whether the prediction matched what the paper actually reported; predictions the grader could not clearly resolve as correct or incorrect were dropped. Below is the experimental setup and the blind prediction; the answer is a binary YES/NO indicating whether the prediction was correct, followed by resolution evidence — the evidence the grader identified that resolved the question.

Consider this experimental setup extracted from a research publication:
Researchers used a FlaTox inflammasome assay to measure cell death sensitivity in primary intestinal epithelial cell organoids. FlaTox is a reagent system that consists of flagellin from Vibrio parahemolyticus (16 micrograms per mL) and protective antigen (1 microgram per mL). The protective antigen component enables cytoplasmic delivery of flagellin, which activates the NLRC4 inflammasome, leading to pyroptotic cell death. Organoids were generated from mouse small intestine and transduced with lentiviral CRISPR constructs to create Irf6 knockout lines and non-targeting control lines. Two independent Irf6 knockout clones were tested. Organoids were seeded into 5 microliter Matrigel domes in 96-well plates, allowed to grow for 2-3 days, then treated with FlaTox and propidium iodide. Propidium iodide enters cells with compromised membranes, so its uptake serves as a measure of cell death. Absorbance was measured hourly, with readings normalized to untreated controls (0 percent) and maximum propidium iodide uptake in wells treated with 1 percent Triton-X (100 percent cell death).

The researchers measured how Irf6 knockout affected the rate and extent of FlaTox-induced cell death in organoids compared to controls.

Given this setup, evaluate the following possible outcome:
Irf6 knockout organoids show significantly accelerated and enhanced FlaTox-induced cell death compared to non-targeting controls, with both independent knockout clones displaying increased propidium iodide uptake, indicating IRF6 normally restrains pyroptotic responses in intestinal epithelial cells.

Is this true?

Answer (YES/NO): YES